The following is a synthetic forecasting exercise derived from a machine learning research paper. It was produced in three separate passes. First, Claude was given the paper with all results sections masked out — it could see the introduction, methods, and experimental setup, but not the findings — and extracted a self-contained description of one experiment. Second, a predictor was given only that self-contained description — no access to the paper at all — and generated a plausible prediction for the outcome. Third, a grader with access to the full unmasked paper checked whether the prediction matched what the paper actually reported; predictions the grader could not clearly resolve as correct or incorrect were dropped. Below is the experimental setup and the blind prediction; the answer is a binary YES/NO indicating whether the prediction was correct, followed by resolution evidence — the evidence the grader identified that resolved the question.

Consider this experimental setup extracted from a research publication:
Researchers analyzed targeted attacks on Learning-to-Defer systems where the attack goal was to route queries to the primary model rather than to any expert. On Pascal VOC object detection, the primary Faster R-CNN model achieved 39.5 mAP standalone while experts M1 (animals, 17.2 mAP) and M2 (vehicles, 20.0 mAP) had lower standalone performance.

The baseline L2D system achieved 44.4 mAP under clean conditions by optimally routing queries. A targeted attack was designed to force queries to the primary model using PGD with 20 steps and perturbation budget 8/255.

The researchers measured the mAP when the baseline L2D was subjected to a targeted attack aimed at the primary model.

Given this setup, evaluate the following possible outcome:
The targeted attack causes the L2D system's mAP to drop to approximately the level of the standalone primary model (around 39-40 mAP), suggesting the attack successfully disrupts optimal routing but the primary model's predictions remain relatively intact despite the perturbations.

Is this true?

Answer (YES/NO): YES